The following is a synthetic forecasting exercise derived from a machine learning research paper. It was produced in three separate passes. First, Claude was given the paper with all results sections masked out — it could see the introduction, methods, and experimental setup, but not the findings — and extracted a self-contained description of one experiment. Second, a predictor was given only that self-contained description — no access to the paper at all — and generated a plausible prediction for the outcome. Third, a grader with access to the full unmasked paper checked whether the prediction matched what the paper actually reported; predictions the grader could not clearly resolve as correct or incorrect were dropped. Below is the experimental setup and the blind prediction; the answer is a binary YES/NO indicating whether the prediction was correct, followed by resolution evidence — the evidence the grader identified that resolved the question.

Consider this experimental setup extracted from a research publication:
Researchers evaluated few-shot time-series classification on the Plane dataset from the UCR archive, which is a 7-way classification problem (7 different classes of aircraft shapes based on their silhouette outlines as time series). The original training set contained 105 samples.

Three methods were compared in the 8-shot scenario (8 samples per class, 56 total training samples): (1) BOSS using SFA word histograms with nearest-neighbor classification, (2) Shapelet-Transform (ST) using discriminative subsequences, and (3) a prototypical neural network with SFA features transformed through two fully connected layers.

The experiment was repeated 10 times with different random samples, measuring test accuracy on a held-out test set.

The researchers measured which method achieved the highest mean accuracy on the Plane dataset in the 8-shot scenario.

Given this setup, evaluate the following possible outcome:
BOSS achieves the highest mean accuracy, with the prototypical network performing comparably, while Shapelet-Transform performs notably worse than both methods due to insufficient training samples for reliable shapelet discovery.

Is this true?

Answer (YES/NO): NO